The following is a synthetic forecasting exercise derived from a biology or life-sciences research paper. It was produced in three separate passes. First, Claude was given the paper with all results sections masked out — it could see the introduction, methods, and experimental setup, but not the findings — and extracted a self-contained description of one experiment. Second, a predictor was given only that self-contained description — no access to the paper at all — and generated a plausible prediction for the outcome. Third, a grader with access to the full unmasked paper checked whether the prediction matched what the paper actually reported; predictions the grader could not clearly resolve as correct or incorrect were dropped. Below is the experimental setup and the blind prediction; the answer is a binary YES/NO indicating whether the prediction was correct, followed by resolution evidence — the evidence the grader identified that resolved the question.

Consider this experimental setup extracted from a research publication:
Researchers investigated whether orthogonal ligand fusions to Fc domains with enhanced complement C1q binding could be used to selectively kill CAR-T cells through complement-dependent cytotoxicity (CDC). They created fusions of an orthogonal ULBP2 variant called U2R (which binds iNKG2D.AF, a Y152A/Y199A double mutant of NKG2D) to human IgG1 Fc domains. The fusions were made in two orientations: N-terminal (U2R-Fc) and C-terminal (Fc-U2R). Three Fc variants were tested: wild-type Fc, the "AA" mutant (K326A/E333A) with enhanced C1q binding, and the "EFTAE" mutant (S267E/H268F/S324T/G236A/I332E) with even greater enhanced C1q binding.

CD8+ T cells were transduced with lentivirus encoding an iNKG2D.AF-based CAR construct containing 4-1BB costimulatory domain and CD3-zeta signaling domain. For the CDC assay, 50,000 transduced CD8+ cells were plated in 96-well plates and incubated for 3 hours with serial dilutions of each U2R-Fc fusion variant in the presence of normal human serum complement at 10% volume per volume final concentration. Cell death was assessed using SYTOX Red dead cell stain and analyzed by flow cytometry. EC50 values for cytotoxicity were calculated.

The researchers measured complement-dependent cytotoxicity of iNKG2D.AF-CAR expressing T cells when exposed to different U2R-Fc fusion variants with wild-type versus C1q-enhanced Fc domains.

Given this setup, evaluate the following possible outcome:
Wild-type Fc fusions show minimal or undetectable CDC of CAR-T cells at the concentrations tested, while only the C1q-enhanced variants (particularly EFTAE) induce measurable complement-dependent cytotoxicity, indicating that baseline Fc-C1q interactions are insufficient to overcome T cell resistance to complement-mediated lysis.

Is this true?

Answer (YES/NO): YES